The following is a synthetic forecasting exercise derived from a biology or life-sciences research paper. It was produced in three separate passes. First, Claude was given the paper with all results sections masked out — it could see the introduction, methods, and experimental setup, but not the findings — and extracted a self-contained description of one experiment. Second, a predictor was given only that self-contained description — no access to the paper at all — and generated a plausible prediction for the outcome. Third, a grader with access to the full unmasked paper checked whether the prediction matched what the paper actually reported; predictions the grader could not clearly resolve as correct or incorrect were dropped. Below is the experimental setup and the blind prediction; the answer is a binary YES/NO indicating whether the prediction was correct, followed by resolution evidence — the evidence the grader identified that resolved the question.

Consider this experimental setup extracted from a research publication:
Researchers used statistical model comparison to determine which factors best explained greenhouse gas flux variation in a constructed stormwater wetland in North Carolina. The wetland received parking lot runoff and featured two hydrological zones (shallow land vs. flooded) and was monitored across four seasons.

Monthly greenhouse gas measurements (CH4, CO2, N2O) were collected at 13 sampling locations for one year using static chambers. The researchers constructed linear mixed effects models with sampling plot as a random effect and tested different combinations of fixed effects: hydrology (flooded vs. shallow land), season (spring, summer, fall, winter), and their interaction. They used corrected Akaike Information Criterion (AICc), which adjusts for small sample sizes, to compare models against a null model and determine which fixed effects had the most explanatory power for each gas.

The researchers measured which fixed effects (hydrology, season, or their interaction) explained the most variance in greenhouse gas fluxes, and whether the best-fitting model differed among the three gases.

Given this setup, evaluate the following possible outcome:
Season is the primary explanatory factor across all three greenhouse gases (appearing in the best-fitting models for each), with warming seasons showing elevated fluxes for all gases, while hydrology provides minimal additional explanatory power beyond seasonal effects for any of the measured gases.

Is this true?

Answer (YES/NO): NO